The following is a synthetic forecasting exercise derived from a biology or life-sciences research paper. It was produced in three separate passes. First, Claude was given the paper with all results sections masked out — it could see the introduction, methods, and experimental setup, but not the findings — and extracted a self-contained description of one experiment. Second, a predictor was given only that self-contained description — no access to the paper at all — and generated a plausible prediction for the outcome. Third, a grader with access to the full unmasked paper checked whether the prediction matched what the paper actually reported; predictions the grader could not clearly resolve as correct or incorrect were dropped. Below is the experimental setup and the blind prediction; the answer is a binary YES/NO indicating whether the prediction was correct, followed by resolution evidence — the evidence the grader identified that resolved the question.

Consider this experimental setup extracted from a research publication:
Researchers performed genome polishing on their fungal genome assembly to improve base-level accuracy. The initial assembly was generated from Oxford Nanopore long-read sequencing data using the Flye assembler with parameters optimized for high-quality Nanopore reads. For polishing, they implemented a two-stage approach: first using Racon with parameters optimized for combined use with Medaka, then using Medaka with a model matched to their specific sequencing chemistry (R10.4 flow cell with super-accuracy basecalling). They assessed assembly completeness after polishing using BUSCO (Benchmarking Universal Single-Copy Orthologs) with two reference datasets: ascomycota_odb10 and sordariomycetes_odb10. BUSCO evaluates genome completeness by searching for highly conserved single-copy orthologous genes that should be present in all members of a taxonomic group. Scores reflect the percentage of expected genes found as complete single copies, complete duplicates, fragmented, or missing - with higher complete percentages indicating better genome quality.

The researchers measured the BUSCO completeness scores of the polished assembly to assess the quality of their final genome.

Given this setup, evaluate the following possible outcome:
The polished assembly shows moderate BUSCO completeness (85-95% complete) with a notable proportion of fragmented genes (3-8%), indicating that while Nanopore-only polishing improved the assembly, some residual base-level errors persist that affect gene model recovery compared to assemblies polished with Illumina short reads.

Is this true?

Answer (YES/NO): NO